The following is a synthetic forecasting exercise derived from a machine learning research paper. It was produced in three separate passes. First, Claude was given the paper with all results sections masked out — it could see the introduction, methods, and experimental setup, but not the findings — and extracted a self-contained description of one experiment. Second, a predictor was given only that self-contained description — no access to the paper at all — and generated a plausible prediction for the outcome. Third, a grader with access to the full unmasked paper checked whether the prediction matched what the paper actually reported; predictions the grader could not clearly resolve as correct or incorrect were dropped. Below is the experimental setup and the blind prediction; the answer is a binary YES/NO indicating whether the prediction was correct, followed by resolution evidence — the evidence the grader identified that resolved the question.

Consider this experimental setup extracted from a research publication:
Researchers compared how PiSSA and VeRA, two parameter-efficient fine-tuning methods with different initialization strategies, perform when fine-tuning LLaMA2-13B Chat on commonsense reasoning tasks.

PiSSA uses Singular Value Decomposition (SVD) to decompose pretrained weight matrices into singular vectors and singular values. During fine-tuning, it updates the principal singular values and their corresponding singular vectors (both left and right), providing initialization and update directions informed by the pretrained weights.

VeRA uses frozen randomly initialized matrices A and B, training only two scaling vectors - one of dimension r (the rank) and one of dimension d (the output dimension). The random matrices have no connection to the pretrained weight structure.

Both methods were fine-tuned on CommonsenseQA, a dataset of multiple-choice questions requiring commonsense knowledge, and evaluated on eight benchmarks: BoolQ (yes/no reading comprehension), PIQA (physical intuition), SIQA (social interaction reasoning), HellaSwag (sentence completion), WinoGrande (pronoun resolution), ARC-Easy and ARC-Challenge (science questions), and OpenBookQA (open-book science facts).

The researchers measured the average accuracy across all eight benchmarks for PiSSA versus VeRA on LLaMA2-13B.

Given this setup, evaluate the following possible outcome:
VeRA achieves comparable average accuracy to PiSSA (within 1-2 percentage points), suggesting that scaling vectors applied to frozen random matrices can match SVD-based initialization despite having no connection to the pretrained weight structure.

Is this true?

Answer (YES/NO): YES